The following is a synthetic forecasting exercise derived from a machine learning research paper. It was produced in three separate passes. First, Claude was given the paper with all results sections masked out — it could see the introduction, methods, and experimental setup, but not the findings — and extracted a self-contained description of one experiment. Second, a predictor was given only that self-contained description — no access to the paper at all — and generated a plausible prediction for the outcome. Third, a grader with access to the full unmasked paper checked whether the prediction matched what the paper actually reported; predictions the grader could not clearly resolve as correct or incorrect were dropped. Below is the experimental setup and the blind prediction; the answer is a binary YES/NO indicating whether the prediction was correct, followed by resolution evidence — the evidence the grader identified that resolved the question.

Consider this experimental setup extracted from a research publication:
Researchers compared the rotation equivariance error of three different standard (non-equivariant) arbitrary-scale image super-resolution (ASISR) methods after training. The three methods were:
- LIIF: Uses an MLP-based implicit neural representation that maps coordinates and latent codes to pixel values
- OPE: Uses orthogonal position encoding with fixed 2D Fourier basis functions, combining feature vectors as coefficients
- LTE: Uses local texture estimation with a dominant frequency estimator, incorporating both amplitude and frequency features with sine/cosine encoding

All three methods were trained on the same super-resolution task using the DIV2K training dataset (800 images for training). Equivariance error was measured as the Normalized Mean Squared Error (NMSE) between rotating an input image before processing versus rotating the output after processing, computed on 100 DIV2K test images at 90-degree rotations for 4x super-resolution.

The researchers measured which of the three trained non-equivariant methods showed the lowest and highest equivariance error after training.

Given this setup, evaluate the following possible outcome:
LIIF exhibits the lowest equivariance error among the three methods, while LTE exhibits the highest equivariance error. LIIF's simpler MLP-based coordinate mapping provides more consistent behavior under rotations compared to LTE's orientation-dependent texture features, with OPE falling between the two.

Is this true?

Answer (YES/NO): NO